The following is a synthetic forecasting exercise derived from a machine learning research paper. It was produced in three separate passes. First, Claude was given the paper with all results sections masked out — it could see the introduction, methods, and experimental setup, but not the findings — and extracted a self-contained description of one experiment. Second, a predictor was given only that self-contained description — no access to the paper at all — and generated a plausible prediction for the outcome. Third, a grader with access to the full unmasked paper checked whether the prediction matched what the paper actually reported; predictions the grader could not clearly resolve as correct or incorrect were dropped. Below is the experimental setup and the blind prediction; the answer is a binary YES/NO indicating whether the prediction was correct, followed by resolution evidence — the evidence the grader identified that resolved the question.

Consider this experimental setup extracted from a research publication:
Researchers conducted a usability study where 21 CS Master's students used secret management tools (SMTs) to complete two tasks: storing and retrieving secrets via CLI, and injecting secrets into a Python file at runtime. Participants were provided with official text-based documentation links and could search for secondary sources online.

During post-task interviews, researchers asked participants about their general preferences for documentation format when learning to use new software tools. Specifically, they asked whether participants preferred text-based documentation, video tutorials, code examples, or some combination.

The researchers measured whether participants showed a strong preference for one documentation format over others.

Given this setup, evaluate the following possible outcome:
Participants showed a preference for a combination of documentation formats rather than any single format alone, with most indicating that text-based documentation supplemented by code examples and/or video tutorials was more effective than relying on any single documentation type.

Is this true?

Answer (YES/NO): NO